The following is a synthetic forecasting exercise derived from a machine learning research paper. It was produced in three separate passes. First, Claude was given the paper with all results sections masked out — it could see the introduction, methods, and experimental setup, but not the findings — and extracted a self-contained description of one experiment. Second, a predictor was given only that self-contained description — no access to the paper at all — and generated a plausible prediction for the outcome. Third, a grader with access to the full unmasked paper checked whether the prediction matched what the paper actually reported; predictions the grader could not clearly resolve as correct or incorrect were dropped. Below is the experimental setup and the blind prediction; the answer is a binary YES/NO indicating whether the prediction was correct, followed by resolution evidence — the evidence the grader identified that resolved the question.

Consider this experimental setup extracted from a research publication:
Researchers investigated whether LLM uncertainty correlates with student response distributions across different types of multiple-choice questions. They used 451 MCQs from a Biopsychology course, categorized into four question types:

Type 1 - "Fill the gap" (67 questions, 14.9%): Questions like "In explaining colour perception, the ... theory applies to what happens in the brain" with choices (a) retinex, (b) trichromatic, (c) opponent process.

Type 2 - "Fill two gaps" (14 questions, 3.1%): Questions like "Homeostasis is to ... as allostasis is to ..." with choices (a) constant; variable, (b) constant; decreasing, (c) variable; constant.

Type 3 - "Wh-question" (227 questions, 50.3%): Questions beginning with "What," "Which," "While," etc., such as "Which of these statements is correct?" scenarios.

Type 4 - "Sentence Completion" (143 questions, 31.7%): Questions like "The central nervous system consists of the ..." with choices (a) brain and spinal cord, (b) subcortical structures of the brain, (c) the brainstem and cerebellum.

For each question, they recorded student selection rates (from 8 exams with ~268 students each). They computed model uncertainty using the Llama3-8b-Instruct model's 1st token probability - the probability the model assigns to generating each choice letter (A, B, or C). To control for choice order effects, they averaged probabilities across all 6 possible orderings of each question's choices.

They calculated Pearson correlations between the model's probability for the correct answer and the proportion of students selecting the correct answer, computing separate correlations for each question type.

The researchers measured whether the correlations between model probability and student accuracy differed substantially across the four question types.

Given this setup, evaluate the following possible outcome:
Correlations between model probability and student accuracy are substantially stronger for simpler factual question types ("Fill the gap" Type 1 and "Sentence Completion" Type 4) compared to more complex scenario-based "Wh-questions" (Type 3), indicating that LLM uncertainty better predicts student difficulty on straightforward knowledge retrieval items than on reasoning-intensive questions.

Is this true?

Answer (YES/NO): NO